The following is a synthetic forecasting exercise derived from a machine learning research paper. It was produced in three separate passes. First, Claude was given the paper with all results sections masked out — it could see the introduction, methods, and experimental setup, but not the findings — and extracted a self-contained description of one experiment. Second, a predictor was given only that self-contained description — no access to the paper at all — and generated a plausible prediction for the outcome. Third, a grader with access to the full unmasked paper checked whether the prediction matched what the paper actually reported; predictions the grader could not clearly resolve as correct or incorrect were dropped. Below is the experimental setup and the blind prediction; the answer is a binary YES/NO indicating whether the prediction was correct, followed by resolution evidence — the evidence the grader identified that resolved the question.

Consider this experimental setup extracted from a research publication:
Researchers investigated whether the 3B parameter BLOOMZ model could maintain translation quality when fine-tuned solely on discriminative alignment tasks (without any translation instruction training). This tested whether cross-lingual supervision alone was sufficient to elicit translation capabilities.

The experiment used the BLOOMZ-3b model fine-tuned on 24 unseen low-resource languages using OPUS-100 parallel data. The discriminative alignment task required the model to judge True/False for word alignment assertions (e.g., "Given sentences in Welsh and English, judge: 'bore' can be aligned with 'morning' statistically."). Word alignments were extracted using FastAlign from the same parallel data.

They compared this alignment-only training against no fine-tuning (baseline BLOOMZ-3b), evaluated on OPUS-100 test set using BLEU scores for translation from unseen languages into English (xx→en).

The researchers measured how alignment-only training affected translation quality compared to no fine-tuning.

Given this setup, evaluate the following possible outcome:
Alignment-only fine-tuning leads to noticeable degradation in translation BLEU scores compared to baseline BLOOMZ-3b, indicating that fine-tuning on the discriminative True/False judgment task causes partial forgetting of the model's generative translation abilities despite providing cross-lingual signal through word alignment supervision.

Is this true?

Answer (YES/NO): YES